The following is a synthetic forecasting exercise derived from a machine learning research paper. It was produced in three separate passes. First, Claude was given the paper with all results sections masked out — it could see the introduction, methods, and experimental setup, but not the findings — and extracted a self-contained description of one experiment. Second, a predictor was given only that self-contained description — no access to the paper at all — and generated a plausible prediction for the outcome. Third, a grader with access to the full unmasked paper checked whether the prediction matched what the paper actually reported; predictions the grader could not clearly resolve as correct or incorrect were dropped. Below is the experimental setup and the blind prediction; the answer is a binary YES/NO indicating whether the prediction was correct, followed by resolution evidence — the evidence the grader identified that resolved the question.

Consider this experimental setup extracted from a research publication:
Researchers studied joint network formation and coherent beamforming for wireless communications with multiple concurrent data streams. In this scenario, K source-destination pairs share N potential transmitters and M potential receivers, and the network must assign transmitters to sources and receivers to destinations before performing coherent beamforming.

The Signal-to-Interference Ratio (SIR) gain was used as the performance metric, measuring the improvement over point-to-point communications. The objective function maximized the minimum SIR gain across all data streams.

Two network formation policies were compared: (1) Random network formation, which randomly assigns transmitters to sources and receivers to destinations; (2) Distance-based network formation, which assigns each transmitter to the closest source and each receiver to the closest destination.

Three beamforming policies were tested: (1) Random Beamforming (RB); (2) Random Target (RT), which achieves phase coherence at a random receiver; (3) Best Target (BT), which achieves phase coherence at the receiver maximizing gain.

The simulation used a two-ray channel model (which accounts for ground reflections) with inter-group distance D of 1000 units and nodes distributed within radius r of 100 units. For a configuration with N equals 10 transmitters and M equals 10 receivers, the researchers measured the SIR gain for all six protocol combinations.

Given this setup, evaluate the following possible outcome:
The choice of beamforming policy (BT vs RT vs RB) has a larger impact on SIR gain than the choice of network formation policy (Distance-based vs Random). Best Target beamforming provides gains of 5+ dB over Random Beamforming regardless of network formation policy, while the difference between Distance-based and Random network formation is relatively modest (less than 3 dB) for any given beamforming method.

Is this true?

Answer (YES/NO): NO